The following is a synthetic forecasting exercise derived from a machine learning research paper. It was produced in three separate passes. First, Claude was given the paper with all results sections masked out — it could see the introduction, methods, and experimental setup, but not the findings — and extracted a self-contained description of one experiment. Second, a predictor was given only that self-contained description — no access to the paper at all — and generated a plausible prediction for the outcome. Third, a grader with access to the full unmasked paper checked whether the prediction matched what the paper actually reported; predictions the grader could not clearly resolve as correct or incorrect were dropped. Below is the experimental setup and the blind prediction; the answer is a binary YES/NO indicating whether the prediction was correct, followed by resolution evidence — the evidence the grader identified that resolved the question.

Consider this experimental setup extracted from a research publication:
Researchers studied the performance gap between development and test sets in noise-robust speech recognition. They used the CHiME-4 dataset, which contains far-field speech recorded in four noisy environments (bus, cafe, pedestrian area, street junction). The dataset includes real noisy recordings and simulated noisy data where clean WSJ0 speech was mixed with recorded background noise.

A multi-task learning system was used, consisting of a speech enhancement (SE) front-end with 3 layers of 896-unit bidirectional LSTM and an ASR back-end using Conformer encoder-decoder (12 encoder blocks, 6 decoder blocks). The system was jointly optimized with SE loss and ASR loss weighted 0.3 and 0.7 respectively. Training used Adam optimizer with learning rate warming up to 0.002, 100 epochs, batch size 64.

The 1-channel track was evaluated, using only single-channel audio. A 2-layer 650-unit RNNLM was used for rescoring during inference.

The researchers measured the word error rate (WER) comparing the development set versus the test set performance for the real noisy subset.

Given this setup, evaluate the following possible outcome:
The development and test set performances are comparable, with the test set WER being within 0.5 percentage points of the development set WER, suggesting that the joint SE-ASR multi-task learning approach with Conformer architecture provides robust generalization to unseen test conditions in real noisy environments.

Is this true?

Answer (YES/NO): NO